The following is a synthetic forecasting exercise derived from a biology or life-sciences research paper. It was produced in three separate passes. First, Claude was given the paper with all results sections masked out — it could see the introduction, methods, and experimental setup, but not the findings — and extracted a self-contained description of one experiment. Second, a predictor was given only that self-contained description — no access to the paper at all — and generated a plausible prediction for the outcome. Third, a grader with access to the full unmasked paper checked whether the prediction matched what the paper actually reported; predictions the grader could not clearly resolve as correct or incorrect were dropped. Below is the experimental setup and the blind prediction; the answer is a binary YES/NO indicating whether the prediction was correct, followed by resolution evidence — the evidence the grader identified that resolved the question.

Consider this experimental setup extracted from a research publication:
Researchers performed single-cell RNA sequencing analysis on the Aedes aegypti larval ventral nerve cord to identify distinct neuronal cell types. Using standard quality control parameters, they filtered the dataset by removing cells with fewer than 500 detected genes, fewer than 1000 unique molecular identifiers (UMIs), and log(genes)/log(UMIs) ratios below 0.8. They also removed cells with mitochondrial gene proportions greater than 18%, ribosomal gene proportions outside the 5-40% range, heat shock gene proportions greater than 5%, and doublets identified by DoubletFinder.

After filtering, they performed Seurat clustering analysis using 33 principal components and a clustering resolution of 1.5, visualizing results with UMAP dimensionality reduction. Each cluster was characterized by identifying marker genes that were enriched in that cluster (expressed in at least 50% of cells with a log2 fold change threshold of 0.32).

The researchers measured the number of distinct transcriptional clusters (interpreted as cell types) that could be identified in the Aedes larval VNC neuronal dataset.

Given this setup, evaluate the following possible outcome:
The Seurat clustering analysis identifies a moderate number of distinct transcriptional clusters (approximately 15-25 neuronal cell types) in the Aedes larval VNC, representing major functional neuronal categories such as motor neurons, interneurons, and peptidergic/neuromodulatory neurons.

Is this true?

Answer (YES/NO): NO